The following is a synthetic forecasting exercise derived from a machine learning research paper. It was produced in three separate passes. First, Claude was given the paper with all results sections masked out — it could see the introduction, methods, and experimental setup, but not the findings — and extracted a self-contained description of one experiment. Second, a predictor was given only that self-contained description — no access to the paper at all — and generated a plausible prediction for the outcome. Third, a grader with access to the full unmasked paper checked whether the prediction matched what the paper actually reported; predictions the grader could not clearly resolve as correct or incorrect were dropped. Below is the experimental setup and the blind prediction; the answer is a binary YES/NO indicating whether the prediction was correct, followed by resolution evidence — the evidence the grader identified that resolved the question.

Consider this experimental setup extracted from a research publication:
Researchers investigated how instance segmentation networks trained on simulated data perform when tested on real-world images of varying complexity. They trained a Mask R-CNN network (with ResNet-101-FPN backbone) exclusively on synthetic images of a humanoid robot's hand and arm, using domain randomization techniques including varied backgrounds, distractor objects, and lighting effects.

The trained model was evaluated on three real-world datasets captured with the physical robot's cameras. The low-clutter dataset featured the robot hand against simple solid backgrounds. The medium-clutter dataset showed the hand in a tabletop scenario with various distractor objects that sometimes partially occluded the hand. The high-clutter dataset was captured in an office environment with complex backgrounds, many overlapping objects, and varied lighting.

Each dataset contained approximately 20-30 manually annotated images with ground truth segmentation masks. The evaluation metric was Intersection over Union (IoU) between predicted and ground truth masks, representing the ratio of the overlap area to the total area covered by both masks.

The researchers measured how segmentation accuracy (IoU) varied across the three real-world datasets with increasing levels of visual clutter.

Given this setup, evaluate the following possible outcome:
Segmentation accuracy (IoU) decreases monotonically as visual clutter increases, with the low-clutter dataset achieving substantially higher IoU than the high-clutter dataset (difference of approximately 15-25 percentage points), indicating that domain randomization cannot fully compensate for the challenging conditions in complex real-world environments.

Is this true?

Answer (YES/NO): YES